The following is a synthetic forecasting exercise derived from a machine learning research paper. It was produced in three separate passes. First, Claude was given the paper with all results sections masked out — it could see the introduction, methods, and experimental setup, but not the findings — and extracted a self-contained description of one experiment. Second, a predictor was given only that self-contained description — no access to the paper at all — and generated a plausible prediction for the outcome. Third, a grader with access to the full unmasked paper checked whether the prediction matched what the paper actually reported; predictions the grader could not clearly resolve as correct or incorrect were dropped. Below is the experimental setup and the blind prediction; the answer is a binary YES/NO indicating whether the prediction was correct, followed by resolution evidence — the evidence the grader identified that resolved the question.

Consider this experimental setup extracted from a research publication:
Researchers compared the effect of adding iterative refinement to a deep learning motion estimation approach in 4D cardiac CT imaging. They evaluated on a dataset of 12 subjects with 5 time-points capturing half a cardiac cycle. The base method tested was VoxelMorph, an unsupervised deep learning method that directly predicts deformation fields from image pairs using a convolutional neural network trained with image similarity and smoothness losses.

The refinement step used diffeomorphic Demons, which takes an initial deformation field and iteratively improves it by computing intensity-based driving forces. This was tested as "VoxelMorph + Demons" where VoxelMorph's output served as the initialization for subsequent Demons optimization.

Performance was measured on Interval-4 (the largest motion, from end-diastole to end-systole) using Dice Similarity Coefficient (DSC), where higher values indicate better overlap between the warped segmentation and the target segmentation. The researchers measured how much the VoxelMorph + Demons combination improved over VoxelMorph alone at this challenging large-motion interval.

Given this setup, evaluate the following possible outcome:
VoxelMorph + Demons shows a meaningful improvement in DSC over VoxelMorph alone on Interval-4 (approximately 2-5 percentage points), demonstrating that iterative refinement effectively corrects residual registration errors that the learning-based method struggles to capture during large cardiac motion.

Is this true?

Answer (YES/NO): NO